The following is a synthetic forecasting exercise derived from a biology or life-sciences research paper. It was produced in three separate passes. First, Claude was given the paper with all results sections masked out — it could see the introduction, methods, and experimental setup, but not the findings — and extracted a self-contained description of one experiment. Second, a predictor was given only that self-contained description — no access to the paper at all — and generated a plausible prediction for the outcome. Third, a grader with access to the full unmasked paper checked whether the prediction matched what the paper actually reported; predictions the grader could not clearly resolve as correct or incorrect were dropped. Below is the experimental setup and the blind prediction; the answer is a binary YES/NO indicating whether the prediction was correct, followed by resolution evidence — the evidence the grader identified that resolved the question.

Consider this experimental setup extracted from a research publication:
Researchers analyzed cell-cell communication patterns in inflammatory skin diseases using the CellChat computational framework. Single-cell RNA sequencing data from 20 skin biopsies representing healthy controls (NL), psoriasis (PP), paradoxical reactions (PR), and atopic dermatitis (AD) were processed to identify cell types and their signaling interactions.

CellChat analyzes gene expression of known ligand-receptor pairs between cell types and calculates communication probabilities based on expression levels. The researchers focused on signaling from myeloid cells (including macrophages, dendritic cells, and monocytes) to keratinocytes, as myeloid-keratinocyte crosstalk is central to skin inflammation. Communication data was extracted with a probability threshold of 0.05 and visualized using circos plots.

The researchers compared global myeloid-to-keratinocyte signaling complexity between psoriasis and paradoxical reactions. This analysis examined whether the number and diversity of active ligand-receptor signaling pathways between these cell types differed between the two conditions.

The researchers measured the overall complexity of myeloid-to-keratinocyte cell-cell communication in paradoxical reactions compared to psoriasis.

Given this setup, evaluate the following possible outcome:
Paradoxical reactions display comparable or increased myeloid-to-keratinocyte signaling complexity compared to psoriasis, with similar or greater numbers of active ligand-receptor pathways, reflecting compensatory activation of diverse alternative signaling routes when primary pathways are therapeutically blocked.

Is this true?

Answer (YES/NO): YES